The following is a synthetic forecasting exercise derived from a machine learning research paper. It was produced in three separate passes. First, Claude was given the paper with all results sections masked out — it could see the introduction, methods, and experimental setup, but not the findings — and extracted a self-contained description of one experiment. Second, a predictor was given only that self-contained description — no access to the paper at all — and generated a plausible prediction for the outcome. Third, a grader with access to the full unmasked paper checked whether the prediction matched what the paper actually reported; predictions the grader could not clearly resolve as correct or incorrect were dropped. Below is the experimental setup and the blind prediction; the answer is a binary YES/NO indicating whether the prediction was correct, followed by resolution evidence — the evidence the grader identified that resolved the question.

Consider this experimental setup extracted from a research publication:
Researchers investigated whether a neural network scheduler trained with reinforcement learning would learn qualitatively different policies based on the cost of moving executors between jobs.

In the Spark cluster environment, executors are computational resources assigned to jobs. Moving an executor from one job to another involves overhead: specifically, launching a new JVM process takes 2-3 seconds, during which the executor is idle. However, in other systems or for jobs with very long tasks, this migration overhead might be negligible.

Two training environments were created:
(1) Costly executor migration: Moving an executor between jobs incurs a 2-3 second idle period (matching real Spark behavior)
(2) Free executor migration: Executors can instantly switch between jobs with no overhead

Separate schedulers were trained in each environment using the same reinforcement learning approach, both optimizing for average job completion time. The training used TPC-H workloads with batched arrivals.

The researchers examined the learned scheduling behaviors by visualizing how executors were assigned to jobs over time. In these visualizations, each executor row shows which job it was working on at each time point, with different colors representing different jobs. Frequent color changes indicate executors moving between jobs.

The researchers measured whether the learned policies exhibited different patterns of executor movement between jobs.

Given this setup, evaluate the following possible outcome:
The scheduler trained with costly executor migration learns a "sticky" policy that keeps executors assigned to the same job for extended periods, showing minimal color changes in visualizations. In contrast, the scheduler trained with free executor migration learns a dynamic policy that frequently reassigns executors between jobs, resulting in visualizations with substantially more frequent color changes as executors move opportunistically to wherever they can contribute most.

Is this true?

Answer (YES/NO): YES